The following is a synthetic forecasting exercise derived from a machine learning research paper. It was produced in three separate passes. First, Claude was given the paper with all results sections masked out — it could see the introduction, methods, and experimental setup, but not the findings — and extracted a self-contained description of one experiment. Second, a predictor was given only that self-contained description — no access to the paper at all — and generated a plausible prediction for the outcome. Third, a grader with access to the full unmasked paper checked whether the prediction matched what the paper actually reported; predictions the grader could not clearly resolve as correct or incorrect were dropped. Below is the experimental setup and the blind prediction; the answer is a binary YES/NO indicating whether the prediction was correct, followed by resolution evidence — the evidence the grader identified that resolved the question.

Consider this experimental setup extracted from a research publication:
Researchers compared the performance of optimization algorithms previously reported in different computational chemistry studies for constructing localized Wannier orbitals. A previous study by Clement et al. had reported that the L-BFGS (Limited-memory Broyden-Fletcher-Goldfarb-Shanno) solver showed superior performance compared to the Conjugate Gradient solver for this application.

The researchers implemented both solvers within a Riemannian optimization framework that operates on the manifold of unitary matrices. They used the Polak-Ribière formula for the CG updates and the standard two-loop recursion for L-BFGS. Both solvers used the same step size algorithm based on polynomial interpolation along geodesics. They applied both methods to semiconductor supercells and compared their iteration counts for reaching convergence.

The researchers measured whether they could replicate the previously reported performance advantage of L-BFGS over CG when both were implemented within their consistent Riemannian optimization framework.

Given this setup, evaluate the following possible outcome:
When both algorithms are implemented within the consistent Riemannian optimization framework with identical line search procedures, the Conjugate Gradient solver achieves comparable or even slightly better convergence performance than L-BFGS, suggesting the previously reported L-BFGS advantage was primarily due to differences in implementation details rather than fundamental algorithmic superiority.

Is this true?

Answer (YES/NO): YES